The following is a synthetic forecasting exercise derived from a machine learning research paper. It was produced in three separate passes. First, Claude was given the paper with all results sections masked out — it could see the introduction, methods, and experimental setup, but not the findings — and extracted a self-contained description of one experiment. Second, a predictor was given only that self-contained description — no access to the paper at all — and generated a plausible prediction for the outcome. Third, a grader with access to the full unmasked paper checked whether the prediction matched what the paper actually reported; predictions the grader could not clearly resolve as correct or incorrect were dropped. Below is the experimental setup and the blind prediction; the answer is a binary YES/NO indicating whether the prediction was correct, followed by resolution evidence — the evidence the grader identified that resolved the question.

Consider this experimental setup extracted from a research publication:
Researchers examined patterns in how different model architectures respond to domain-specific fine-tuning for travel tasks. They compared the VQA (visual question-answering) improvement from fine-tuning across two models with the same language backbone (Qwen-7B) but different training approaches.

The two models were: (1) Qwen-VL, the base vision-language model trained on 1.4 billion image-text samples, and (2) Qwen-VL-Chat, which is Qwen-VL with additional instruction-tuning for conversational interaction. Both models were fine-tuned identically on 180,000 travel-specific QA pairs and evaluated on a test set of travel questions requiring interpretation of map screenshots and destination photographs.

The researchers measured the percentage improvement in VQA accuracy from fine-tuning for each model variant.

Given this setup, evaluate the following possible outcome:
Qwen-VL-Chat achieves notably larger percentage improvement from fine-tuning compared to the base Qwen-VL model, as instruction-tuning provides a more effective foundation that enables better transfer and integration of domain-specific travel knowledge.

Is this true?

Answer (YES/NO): NO